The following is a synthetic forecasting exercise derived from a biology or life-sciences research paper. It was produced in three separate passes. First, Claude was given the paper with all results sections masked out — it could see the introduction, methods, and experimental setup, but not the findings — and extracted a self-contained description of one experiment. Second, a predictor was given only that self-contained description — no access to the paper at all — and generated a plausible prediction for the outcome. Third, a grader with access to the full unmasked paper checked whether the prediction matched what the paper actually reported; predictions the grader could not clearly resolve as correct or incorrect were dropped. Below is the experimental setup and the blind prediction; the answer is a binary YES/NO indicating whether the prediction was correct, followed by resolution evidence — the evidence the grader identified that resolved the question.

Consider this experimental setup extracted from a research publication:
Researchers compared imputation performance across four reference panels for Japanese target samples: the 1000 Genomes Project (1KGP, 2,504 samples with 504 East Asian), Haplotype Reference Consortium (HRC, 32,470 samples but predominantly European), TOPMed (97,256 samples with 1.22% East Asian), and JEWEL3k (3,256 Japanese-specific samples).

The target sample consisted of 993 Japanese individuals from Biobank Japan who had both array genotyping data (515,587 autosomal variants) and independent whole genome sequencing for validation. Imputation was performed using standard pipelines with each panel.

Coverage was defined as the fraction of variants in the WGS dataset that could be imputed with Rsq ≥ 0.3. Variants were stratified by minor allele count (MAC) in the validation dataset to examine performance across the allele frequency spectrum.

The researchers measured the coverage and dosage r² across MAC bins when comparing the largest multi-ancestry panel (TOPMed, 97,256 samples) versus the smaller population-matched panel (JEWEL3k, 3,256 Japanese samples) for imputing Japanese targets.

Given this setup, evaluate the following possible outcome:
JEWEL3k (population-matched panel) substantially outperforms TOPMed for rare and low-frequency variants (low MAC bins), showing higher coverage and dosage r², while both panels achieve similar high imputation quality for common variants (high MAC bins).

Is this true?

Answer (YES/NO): NO